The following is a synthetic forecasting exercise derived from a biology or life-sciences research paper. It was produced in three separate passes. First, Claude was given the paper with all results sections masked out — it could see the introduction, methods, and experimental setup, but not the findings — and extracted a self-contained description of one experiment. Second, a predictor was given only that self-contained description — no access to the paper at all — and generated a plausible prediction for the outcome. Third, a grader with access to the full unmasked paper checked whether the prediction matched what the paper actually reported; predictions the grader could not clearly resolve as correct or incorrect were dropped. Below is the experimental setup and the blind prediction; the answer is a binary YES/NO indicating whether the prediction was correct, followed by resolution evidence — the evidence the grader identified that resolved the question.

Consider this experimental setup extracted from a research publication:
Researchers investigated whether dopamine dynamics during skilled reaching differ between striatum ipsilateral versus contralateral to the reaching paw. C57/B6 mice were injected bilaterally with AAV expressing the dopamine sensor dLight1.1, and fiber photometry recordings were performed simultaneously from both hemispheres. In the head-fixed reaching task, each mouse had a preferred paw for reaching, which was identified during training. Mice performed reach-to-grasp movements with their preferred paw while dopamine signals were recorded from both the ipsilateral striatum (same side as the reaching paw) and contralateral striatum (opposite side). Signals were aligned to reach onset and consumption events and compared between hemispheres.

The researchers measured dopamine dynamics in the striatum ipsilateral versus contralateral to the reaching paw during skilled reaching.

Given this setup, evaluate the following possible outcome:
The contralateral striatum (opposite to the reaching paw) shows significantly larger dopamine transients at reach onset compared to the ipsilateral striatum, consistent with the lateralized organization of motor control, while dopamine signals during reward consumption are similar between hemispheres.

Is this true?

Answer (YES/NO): NO